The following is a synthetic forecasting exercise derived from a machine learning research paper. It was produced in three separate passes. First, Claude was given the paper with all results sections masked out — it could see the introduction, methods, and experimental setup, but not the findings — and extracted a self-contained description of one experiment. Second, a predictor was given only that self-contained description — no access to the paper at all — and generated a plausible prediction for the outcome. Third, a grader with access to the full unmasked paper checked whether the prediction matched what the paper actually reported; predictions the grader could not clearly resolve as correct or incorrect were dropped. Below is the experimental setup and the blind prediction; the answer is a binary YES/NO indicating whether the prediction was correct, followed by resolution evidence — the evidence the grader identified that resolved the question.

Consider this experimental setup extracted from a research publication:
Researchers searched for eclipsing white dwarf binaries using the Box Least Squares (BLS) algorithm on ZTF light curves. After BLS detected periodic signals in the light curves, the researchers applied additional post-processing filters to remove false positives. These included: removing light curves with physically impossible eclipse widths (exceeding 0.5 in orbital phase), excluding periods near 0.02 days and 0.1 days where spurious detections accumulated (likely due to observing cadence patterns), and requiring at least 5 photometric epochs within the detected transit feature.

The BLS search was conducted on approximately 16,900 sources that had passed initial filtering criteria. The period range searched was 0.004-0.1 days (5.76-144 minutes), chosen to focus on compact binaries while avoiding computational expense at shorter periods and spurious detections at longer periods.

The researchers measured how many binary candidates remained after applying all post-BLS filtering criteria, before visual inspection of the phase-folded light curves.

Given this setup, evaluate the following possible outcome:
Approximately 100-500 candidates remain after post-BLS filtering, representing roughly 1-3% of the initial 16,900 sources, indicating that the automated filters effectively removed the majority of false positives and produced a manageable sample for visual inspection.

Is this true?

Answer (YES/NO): NO